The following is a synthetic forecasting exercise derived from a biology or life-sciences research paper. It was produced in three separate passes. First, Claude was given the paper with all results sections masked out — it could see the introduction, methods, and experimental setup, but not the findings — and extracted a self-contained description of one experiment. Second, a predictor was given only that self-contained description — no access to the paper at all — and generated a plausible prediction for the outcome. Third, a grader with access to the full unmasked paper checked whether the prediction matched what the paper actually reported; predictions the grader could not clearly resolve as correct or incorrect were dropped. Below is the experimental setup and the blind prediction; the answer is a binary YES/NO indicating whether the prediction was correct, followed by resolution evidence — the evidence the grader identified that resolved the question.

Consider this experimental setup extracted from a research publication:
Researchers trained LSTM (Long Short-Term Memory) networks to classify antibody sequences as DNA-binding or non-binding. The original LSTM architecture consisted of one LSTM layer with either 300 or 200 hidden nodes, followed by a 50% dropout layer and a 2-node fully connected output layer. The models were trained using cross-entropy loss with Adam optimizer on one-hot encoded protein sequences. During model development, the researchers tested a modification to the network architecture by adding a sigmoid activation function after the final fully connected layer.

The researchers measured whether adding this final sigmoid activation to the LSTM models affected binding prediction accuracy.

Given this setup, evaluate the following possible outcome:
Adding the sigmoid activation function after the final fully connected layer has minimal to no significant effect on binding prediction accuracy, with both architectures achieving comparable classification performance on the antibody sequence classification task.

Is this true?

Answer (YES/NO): NO